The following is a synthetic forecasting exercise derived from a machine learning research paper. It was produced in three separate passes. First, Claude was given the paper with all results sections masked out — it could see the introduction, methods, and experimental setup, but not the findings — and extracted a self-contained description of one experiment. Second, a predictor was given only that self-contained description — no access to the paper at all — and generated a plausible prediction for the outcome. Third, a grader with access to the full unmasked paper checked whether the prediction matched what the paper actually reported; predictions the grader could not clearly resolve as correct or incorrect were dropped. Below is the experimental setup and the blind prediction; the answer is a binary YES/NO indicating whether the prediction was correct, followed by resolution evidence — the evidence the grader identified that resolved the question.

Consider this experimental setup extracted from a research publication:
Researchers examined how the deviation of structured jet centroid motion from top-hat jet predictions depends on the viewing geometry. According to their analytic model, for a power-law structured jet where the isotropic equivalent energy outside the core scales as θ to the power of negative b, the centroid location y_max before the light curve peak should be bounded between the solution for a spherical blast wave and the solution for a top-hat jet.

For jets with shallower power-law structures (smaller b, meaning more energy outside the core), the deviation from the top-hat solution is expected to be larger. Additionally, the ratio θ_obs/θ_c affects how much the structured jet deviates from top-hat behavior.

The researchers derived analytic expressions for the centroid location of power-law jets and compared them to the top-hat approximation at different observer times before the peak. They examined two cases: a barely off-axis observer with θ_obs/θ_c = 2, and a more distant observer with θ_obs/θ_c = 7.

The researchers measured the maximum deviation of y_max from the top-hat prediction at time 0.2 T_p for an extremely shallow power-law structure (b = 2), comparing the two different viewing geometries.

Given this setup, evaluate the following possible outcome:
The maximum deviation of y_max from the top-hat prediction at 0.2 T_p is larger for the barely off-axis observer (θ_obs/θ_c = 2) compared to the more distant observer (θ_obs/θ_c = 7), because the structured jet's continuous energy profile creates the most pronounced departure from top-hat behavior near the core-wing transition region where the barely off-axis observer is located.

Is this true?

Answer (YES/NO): YES